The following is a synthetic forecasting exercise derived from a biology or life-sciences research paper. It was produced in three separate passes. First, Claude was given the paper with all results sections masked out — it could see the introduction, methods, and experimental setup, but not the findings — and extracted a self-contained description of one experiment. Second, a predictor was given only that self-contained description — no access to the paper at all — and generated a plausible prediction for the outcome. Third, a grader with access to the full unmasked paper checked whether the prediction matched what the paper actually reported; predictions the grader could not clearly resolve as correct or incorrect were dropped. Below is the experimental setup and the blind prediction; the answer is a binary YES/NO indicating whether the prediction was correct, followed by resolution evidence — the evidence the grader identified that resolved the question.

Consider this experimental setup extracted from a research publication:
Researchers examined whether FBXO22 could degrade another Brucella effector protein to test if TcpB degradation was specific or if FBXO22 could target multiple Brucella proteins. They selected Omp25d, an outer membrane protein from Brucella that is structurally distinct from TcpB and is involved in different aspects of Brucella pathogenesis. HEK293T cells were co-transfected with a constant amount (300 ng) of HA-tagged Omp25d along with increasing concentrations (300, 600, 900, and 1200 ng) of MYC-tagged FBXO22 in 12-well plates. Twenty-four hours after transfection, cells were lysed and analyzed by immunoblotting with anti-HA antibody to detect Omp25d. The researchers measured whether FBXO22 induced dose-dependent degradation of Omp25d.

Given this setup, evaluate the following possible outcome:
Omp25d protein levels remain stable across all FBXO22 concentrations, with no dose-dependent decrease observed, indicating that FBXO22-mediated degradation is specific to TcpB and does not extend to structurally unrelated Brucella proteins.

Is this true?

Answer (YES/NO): NO